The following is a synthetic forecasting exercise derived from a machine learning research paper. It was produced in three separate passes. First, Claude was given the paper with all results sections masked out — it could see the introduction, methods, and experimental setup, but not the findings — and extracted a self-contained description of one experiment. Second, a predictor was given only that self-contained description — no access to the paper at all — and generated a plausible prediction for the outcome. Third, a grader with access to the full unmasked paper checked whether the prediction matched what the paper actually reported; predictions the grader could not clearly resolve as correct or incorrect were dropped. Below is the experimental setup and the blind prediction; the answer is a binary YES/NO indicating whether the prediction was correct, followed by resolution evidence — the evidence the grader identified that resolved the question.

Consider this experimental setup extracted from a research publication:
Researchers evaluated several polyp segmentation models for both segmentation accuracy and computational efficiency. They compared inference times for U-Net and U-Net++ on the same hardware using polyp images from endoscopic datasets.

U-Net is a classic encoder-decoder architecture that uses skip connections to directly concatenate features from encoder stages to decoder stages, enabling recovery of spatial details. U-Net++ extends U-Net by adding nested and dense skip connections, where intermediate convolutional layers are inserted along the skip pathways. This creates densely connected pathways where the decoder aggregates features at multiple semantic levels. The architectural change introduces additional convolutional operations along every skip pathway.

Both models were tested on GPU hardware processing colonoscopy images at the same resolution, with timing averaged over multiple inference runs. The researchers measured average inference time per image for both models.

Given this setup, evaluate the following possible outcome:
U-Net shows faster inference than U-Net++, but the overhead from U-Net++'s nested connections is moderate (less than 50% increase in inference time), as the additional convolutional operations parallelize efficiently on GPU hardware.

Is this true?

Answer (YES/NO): YES